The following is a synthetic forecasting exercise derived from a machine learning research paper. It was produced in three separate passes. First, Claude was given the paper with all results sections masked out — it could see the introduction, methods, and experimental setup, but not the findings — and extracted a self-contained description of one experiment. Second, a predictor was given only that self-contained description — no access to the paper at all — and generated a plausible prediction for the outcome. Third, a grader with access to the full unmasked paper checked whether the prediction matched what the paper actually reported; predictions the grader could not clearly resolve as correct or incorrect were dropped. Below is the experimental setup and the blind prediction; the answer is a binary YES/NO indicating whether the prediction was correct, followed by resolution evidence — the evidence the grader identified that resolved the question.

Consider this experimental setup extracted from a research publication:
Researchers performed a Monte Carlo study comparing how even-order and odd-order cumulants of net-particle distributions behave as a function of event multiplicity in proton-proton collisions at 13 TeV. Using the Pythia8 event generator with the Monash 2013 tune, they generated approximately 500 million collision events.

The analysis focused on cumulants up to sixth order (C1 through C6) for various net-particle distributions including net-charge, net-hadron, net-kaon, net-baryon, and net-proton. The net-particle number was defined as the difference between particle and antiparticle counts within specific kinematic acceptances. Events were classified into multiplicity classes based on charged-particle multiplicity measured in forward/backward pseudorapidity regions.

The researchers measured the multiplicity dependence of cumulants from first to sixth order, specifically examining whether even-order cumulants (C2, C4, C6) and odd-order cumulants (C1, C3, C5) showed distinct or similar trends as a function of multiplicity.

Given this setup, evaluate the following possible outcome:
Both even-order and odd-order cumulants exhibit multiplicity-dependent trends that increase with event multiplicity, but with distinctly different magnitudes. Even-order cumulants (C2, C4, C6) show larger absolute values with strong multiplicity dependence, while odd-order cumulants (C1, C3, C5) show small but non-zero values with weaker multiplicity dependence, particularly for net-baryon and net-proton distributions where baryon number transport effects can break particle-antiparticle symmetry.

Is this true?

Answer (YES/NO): NO